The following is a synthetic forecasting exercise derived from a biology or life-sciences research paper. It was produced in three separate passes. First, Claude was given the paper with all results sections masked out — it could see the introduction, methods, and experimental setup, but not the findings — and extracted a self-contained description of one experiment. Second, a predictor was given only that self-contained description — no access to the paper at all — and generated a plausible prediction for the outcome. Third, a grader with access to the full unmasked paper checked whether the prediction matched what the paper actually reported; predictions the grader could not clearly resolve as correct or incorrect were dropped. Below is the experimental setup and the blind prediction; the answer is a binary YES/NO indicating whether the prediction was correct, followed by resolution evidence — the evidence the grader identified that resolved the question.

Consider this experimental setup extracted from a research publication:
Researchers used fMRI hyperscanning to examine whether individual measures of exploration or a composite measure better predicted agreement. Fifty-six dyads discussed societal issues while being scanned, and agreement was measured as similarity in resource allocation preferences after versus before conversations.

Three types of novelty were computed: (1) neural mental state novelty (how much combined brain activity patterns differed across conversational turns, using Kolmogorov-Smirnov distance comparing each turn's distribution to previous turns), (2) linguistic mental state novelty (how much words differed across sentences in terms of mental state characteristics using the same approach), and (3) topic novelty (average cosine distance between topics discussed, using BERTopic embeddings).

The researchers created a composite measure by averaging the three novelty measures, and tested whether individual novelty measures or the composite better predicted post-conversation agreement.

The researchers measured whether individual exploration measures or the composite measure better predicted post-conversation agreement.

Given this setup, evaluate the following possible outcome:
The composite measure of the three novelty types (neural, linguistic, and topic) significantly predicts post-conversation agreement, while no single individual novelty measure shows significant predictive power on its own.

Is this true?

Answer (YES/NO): NO